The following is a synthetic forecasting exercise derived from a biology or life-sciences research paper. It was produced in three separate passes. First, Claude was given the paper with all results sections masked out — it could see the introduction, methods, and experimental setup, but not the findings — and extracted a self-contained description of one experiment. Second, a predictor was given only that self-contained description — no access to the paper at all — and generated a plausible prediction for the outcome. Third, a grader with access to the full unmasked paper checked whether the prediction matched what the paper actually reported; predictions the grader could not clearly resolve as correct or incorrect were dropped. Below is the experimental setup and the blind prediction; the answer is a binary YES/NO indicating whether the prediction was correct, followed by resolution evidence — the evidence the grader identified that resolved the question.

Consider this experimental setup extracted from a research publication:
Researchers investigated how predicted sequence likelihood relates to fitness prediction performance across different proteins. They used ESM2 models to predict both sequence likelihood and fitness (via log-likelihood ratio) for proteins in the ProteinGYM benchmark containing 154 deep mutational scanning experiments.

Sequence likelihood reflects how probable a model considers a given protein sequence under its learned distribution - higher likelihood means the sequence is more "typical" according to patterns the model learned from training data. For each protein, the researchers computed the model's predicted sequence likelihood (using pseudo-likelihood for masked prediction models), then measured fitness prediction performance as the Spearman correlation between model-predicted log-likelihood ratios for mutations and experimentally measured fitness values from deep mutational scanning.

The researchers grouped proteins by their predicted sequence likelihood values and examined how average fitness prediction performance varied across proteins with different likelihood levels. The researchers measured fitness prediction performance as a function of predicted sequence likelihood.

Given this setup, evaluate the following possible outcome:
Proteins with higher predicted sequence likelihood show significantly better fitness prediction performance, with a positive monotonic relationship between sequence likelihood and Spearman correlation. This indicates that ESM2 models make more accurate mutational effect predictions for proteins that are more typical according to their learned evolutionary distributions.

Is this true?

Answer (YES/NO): NO